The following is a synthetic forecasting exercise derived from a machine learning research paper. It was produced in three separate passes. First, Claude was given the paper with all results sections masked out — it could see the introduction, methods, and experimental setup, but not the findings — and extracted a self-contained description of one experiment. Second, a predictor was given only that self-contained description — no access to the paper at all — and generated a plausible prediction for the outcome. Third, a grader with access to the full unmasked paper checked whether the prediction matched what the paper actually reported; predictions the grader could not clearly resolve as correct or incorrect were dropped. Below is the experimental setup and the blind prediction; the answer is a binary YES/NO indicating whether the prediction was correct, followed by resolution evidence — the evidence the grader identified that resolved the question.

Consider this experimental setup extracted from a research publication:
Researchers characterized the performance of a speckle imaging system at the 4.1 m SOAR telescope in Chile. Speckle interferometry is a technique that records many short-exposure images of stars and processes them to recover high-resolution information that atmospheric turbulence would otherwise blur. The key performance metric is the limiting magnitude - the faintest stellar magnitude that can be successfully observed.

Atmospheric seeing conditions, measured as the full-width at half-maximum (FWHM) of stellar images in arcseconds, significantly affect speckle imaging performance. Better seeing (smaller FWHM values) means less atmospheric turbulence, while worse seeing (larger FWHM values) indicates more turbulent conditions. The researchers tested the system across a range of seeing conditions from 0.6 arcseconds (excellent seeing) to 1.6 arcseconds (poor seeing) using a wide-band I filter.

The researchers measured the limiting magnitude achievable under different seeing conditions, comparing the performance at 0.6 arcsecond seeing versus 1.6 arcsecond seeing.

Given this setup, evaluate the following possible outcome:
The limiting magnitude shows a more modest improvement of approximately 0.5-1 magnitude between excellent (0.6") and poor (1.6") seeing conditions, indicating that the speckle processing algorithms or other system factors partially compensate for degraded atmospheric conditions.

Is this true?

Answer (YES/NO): NO